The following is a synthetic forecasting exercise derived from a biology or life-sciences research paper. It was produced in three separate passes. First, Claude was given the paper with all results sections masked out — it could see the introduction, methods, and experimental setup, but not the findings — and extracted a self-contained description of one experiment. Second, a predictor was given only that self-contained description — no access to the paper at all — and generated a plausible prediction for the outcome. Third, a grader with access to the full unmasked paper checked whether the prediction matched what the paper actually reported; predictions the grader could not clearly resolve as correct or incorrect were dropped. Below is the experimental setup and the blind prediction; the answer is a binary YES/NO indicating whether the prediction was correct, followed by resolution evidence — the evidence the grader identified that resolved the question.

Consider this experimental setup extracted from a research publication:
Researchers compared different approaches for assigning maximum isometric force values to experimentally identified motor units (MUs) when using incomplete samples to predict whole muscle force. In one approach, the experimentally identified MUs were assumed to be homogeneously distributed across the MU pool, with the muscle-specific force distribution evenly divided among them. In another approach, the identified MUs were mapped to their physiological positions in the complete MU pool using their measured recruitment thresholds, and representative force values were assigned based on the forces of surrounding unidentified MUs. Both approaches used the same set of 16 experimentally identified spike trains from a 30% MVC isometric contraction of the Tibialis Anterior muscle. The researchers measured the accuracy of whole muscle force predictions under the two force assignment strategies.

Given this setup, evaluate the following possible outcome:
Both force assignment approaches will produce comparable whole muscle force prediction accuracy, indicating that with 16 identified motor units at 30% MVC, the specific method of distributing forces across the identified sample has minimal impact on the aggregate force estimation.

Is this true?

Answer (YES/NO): NO